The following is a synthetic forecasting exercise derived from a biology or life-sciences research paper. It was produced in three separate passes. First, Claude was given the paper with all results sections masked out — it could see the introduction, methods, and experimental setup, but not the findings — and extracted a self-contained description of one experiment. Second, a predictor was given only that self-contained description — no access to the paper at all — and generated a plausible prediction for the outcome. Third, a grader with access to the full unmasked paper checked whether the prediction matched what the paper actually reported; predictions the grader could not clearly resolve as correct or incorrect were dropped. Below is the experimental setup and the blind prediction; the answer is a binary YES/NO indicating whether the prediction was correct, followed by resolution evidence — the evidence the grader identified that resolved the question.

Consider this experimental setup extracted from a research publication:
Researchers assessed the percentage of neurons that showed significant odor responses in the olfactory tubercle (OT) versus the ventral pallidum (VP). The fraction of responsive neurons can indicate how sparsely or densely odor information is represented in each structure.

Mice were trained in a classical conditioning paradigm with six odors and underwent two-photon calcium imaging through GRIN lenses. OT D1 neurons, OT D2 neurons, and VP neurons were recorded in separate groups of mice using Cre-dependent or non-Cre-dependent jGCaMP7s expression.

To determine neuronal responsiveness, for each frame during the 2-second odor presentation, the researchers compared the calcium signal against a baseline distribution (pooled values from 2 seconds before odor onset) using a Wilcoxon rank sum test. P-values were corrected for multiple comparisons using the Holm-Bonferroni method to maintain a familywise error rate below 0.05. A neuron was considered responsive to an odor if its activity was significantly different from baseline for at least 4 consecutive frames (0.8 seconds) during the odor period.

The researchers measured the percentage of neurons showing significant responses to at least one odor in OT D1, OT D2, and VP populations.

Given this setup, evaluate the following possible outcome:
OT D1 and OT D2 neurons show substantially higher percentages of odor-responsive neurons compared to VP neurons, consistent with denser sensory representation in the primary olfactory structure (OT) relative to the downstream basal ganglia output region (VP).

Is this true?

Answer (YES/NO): NO